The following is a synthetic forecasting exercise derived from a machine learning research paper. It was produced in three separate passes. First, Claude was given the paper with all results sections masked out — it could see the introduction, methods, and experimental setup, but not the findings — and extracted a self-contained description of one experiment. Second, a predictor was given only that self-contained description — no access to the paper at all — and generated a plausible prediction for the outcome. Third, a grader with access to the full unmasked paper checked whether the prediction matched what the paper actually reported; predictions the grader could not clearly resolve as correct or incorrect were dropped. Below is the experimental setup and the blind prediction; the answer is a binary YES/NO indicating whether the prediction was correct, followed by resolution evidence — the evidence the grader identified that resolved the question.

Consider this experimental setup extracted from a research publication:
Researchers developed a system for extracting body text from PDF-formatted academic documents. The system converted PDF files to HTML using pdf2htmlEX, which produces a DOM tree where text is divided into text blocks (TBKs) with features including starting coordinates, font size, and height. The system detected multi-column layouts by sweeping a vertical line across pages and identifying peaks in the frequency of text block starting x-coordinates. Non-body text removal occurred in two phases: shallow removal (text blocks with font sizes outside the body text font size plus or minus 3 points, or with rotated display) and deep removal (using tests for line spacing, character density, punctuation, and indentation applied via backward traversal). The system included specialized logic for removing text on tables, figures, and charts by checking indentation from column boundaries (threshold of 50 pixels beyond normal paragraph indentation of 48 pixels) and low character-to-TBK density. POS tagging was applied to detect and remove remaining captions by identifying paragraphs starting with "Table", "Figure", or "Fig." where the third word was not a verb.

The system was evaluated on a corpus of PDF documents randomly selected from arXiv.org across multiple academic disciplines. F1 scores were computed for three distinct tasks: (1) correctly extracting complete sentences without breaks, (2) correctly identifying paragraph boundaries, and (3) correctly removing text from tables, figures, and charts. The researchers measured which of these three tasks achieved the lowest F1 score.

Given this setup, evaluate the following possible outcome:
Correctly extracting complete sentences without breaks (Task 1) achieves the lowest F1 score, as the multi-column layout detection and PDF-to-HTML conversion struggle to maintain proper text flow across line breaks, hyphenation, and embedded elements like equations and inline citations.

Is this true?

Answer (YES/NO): NO